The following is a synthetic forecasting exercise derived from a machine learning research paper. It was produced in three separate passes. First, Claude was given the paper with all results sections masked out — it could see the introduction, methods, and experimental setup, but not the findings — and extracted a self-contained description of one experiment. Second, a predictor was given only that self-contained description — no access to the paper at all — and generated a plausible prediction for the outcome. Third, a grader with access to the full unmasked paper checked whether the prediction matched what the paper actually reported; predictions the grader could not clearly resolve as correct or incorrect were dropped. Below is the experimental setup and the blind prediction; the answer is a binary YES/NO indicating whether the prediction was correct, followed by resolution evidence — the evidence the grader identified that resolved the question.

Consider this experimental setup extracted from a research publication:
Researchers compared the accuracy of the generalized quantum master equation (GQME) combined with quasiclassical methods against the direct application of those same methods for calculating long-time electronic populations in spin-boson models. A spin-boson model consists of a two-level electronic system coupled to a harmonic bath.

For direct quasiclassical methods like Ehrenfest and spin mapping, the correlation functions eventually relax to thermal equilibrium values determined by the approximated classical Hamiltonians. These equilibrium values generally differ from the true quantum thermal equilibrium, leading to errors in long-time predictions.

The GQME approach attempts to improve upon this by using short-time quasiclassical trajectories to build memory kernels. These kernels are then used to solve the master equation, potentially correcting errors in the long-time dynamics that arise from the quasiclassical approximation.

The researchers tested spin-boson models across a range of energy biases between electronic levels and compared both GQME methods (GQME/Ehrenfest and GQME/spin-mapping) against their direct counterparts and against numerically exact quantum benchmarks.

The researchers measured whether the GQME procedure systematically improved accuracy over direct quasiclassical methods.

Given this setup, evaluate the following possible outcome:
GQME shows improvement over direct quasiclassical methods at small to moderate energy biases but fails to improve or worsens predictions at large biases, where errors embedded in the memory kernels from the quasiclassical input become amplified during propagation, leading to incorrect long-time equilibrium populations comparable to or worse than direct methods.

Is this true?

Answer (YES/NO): NO